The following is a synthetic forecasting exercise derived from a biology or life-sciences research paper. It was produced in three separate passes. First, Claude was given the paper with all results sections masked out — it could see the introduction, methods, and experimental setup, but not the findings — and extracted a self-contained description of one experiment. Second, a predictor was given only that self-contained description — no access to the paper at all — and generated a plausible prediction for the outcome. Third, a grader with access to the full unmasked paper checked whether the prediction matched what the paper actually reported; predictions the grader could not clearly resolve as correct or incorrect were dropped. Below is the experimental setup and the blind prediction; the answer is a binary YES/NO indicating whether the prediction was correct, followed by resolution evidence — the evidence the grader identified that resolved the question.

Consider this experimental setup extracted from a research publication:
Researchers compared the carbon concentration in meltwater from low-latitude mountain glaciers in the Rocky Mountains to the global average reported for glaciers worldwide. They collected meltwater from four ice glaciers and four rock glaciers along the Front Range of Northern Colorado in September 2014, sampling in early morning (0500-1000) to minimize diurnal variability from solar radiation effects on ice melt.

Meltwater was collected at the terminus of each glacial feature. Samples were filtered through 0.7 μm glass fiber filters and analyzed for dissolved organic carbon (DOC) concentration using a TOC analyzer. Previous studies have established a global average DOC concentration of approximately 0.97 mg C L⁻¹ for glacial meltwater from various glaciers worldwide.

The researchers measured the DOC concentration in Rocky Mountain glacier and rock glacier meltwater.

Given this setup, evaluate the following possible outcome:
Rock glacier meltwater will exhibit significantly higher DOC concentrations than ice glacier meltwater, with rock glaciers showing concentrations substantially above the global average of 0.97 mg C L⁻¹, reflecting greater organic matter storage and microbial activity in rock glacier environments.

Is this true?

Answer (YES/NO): NO